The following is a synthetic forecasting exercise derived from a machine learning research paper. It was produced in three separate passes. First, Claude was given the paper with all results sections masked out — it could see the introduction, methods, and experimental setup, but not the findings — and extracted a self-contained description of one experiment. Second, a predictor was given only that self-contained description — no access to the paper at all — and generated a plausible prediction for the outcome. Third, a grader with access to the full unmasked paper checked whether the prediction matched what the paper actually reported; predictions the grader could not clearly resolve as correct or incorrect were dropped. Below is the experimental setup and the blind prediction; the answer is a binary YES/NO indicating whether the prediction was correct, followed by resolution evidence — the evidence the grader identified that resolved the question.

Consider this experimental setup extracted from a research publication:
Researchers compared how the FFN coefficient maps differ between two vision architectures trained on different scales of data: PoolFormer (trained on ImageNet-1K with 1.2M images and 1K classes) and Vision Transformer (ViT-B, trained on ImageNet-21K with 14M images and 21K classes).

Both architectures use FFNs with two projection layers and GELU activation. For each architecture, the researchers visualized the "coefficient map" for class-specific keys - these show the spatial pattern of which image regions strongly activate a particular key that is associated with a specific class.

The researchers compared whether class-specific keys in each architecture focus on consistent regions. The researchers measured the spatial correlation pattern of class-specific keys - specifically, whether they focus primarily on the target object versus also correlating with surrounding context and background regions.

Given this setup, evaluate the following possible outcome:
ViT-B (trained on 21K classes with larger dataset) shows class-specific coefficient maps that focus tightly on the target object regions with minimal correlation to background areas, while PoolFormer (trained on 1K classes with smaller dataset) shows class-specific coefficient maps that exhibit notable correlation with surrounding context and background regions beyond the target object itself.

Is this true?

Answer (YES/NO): NO